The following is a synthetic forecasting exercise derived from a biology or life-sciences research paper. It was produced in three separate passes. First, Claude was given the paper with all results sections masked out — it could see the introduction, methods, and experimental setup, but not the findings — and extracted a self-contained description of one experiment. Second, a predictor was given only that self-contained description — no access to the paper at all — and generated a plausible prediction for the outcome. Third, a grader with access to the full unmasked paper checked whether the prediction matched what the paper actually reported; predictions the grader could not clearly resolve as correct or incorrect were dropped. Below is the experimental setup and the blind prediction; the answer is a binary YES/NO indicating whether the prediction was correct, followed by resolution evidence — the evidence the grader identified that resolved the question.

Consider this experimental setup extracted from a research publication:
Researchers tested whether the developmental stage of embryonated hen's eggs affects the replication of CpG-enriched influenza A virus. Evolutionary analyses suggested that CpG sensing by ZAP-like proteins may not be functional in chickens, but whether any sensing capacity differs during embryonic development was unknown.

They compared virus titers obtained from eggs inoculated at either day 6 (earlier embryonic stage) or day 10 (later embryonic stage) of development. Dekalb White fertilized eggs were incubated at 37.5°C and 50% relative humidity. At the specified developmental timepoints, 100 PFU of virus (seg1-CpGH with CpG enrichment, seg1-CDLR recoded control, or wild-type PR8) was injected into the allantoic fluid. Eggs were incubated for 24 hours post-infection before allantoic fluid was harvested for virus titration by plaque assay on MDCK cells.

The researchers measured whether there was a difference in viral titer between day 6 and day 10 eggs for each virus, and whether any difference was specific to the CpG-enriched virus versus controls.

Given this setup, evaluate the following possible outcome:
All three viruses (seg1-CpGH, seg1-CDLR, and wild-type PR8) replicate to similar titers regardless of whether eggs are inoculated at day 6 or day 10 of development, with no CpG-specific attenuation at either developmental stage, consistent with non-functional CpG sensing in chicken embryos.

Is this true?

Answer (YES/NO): YES